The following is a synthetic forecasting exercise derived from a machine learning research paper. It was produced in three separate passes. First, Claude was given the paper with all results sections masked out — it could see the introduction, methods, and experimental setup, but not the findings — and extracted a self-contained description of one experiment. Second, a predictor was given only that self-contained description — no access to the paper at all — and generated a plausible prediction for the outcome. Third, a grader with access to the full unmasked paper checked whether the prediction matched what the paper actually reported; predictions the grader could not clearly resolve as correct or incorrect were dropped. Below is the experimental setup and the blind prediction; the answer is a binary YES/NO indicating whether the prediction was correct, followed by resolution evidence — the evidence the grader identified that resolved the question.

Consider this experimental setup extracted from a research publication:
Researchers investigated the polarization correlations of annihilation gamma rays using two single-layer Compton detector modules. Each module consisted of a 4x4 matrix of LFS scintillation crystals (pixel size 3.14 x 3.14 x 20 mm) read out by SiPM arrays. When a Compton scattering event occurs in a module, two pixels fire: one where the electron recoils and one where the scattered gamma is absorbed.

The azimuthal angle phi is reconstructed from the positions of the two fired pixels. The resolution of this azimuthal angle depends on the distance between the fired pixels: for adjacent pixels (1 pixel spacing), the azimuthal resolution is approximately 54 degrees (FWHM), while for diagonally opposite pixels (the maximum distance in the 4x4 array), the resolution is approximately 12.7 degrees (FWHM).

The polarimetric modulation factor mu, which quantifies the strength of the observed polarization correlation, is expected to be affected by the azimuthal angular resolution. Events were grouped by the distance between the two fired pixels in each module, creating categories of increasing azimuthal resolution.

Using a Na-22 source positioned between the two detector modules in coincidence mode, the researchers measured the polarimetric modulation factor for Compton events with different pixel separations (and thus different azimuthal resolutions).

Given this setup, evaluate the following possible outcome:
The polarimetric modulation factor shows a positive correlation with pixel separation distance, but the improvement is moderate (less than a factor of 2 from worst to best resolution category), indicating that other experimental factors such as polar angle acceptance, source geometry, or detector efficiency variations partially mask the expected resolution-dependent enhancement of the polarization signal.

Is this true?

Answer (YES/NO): NO